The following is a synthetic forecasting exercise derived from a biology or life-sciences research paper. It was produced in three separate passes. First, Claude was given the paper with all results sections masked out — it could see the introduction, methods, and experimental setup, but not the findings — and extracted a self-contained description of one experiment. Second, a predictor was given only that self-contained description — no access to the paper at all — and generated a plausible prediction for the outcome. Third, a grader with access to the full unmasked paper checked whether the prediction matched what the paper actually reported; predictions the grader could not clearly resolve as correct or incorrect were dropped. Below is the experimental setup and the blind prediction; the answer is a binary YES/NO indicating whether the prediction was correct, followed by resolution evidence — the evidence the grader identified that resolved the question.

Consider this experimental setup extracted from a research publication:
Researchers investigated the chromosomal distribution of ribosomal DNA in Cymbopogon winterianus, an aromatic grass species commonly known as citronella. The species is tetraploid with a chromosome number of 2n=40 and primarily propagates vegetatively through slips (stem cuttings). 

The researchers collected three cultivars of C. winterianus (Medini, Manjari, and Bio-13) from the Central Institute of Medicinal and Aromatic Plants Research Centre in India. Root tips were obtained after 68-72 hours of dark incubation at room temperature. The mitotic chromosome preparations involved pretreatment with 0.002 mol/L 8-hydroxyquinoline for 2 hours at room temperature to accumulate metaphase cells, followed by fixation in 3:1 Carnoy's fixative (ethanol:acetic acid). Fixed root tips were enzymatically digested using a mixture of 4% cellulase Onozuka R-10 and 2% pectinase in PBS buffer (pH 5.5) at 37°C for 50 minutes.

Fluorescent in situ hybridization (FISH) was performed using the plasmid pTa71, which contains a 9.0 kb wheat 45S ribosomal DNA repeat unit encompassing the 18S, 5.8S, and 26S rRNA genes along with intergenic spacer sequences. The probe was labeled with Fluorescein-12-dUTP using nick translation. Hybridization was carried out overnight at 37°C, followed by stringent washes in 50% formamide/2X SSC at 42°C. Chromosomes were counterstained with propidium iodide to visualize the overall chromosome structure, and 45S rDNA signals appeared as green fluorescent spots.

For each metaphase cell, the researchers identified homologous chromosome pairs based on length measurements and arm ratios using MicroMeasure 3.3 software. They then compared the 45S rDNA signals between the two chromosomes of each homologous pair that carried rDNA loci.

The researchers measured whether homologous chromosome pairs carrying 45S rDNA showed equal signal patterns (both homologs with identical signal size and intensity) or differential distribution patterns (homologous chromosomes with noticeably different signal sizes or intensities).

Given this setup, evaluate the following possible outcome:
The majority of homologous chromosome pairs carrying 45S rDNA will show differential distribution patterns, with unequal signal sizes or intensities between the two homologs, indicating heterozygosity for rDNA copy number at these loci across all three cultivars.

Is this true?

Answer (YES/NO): YES